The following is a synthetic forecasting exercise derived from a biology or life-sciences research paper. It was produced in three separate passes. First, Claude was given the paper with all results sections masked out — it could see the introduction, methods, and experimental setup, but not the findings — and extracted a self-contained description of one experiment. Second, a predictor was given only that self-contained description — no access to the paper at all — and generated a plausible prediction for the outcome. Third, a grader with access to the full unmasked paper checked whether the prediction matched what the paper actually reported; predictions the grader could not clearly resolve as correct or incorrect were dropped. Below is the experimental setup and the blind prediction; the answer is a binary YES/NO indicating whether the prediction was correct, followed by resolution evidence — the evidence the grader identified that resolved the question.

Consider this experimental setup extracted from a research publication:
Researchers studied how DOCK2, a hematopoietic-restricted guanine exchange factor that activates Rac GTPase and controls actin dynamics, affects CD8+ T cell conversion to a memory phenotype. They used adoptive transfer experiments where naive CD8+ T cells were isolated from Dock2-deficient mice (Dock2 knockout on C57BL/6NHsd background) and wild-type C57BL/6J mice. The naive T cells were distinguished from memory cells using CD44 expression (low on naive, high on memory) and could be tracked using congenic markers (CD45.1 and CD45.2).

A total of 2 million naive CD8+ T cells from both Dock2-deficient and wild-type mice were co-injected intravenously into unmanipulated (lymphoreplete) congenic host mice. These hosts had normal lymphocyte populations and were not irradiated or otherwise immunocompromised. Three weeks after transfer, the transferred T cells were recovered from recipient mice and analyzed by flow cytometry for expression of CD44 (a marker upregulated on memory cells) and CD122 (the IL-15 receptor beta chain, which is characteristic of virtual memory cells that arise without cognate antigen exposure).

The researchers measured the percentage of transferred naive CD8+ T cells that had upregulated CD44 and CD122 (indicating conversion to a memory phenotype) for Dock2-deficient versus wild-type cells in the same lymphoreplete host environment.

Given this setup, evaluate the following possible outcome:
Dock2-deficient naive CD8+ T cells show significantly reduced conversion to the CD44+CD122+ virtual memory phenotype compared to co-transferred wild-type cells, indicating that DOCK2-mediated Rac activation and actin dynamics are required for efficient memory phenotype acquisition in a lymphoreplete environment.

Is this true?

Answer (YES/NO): NO